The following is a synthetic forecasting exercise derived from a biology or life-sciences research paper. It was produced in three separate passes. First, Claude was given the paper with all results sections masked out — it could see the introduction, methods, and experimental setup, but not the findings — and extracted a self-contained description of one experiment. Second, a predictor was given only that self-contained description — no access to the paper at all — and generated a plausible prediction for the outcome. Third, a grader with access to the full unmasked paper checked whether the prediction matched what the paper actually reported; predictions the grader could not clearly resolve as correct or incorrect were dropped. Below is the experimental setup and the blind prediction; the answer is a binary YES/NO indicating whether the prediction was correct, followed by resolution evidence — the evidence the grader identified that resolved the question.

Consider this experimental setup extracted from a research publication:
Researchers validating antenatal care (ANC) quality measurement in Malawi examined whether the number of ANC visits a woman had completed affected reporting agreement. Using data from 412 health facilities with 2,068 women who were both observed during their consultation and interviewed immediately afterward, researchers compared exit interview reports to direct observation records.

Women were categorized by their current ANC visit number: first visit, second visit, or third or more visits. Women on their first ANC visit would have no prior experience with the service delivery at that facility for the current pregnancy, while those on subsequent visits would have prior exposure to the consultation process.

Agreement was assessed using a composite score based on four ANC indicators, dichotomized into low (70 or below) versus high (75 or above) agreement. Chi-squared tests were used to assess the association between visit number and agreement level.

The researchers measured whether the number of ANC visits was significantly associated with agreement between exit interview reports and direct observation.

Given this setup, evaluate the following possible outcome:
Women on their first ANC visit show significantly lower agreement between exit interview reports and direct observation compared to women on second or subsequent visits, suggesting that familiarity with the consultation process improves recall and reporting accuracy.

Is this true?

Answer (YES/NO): NO